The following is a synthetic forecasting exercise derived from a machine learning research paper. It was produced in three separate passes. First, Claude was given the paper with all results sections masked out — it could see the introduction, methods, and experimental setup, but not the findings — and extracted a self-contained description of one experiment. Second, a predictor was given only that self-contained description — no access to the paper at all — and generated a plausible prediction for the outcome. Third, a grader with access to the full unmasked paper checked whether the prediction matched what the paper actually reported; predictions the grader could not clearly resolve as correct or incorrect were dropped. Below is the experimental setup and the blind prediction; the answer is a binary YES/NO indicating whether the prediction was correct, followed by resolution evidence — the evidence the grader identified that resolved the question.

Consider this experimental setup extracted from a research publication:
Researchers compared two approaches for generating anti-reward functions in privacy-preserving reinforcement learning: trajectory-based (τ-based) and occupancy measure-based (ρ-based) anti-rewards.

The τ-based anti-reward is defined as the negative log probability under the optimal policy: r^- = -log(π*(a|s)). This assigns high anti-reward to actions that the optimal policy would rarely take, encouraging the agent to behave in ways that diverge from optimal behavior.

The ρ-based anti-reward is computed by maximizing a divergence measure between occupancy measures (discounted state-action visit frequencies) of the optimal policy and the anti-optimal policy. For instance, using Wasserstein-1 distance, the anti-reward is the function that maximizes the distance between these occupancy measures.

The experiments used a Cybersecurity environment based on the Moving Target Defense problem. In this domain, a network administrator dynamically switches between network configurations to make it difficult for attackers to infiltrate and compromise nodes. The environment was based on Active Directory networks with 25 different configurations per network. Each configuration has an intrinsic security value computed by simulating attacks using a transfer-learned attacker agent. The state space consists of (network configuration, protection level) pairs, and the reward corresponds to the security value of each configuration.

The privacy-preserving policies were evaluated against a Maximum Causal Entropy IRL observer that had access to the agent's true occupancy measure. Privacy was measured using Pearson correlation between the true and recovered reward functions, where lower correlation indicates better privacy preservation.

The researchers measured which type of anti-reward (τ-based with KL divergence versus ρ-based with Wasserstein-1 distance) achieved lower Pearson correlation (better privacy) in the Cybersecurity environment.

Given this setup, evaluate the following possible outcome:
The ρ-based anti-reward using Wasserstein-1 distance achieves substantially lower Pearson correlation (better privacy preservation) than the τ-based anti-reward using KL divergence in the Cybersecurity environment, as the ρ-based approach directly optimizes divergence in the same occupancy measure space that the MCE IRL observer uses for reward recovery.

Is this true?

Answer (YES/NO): NO